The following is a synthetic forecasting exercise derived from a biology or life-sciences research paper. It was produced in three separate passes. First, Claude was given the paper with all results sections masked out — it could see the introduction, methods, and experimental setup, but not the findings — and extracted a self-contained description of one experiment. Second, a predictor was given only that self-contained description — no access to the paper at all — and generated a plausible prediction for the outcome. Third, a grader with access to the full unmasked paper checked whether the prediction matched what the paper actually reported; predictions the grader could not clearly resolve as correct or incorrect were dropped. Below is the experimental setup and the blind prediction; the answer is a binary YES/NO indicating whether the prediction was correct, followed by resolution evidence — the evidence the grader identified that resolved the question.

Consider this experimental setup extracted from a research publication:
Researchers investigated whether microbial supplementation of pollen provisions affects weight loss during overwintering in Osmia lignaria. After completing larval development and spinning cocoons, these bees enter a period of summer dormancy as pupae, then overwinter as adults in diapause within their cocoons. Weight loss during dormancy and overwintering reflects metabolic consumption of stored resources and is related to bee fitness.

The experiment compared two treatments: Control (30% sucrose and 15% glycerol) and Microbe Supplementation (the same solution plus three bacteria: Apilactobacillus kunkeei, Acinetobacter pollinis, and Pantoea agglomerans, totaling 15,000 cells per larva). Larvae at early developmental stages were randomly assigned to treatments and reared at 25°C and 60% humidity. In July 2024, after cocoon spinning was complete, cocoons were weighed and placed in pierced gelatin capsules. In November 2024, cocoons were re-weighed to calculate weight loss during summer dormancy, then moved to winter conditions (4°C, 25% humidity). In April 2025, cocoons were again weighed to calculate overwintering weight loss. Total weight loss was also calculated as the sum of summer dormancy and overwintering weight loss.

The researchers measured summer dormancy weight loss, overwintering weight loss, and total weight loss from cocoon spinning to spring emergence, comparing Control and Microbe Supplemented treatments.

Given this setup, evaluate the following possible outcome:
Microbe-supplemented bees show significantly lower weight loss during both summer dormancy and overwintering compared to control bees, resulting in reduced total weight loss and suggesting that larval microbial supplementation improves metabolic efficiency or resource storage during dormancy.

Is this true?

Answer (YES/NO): NO